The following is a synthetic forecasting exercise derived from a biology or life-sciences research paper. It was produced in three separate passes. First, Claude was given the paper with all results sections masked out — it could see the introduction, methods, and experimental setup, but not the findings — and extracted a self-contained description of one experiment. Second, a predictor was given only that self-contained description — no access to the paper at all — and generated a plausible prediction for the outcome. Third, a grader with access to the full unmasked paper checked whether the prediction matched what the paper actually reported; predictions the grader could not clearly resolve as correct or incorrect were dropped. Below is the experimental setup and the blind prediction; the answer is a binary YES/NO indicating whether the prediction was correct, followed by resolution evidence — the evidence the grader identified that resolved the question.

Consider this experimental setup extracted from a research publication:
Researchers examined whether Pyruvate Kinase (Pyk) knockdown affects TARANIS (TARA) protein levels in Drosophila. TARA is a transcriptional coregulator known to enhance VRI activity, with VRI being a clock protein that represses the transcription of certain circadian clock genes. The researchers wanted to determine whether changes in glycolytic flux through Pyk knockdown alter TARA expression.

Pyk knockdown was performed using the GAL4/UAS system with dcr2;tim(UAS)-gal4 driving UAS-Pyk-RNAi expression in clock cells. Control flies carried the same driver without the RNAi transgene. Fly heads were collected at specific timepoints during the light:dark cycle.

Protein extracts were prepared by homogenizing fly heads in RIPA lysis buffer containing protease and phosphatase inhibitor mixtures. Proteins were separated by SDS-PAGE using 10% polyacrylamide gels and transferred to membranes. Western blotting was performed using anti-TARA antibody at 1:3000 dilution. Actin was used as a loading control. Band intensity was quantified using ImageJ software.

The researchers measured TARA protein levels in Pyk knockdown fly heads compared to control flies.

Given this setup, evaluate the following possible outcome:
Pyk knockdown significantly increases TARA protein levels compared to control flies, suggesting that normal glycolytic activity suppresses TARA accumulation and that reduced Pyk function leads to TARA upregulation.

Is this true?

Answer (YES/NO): NO